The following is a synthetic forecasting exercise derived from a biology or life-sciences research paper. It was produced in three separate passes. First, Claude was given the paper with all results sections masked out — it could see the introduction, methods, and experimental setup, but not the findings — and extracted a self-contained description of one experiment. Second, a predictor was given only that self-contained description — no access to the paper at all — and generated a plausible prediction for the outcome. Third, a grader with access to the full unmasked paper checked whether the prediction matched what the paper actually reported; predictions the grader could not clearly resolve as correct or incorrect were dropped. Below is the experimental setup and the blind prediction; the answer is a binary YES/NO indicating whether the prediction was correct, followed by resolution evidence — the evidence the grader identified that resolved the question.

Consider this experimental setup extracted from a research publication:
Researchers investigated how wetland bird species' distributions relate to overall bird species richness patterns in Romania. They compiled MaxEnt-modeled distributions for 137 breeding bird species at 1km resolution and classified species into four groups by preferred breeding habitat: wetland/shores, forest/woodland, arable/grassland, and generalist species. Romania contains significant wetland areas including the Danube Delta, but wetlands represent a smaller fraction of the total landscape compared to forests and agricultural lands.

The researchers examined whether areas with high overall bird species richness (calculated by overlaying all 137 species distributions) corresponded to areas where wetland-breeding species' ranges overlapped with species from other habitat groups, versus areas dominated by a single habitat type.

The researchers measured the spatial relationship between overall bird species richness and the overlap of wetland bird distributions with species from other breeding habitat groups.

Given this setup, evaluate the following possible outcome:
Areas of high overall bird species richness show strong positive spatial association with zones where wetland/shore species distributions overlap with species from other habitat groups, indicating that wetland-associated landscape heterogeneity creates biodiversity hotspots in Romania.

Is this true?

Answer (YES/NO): YES